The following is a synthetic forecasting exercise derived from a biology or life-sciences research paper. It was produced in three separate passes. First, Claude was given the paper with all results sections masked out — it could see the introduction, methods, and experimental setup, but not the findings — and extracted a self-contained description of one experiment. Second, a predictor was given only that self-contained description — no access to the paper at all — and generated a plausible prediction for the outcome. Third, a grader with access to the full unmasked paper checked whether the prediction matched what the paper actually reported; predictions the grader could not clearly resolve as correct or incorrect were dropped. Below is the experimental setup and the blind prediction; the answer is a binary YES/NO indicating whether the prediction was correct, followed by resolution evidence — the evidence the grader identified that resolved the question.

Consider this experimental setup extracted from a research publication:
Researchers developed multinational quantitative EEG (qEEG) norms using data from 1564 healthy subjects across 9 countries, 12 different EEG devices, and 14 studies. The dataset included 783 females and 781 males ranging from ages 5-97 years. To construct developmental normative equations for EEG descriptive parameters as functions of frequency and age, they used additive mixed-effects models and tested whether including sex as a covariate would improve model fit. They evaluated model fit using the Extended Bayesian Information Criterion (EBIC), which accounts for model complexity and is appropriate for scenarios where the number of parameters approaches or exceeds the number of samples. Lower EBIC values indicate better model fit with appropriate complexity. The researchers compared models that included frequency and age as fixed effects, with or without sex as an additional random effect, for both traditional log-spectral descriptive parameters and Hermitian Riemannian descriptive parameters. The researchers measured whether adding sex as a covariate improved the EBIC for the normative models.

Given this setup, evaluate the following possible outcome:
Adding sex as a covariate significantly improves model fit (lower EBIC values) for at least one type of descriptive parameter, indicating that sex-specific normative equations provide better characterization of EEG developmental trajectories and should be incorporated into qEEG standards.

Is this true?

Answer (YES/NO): NO